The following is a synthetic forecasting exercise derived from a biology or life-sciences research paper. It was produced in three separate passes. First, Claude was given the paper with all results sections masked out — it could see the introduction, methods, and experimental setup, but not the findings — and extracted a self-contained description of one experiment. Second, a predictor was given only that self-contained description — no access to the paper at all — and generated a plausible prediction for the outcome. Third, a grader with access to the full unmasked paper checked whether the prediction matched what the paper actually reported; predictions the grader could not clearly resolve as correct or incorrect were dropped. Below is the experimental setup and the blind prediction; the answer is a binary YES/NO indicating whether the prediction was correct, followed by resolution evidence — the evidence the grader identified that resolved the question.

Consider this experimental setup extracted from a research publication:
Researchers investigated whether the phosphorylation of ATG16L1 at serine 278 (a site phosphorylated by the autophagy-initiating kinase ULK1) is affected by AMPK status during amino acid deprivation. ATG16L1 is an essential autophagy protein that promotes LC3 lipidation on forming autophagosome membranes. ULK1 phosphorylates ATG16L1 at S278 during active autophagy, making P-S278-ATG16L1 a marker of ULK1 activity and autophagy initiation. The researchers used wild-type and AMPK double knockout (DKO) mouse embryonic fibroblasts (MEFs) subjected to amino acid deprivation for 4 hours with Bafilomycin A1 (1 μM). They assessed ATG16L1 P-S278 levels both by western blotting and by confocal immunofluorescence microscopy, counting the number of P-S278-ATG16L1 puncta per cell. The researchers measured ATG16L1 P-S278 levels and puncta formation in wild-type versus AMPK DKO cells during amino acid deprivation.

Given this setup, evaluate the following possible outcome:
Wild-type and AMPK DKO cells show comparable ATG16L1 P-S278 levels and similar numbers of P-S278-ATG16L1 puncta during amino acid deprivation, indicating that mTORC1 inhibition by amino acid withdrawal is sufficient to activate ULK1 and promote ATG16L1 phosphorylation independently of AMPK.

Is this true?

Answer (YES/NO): NO